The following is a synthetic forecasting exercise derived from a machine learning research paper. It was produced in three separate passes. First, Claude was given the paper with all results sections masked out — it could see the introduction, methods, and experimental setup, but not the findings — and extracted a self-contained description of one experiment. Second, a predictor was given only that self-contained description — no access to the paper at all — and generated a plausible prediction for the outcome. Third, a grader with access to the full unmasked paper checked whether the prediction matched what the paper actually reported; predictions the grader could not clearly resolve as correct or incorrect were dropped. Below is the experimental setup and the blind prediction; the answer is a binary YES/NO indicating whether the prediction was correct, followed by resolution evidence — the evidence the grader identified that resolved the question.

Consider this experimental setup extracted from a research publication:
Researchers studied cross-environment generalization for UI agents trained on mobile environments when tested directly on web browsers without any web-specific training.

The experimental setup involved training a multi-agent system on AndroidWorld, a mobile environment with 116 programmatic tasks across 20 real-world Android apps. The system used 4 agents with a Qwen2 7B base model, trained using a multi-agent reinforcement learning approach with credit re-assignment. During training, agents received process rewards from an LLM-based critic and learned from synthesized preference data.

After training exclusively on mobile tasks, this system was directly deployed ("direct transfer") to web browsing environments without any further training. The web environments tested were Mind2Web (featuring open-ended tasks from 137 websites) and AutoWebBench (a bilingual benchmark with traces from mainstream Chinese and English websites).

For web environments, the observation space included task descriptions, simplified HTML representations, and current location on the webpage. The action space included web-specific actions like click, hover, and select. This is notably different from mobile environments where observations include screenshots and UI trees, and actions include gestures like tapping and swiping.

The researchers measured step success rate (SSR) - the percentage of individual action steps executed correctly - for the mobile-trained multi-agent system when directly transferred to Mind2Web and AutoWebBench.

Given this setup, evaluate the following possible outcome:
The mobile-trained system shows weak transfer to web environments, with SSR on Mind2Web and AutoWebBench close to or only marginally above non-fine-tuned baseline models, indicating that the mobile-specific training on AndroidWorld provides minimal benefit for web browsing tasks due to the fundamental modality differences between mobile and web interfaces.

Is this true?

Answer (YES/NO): NO